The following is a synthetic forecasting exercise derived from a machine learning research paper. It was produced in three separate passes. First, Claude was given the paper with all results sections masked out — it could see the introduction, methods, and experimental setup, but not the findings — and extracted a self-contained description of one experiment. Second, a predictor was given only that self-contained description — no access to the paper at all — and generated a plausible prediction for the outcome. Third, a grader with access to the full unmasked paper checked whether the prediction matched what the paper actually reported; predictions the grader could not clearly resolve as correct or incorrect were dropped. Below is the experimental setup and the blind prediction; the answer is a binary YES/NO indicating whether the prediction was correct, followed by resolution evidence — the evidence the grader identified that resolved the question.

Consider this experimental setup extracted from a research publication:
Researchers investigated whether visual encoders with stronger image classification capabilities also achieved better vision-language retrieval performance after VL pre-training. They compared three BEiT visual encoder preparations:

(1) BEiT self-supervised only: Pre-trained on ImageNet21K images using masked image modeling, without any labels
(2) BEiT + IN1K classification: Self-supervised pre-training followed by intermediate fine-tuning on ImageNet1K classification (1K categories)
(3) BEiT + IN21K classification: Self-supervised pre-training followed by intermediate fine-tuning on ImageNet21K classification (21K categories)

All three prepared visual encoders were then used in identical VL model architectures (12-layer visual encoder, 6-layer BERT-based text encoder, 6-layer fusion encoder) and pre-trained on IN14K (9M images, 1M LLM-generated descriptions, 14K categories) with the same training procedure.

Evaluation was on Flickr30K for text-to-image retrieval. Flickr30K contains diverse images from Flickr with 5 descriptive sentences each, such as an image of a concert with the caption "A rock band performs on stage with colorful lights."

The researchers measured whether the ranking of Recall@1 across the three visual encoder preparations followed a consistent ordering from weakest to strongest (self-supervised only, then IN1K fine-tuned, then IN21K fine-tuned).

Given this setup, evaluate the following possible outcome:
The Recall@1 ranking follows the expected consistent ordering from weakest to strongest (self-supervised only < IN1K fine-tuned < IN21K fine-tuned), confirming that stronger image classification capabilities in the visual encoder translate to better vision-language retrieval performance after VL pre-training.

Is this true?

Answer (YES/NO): YES